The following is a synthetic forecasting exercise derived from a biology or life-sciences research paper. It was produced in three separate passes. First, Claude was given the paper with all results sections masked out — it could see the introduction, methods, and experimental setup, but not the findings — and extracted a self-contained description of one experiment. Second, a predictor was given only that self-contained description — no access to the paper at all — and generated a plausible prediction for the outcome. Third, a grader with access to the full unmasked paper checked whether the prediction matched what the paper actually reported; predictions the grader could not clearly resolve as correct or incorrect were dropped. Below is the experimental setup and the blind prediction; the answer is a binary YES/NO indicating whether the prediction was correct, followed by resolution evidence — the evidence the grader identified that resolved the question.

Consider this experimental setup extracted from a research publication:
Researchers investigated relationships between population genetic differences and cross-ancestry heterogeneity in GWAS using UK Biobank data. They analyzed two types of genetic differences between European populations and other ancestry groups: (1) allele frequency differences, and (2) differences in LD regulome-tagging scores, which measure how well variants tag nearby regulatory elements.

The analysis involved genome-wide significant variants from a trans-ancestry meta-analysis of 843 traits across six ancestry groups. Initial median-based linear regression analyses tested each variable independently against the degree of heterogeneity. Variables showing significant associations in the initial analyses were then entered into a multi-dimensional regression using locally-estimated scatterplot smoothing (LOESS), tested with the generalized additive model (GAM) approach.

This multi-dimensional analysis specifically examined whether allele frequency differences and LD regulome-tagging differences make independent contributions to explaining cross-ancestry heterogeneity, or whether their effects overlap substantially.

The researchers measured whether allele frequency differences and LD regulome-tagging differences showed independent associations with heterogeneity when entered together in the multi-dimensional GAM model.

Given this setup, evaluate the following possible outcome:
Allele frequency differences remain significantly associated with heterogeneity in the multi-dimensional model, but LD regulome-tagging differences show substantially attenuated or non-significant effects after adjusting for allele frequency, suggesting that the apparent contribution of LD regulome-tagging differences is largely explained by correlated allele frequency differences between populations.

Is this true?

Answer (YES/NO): NO